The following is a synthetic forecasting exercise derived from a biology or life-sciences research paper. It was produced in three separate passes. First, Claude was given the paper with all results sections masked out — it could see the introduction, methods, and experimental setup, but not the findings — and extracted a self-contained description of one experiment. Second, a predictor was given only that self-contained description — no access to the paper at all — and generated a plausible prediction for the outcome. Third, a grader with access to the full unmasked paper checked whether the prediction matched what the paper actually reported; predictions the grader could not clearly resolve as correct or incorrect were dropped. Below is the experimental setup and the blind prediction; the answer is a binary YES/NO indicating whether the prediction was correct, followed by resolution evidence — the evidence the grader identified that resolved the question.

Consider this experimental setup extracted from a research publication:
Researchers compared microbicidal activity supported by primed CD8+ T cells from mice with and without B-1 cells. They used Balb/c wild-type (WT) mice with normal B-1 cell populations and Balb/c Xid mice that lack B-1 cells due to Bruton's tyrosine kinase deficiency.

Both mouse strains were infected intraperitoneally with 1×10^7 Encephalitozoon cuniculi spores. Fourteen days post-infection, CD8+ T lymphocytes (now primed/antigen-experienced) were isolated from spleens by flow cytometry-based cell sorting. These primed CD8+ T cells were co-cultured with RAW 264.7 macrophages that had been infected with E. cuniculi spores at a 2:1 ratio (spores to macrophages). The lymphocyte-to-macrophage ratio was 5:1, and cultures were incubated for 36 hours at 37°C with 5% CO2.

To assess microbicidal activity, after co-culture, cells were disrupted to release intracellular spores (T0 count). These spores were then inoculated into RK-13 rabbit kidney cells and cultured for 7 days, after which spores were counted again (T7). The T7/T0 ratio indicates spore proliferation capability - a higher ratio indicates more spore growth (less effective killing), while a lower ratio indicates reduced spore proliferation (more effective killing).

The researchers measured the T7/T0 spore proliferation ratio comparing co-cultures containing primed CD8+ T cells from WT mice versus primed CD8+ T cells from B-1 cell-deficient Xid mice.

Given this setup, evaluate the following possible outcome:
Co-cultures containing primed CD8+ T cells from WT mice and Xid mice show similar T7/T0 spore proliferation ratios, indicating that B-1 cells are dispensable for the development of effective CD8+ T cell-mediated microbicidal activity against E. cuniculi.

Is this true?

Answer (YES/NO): NO